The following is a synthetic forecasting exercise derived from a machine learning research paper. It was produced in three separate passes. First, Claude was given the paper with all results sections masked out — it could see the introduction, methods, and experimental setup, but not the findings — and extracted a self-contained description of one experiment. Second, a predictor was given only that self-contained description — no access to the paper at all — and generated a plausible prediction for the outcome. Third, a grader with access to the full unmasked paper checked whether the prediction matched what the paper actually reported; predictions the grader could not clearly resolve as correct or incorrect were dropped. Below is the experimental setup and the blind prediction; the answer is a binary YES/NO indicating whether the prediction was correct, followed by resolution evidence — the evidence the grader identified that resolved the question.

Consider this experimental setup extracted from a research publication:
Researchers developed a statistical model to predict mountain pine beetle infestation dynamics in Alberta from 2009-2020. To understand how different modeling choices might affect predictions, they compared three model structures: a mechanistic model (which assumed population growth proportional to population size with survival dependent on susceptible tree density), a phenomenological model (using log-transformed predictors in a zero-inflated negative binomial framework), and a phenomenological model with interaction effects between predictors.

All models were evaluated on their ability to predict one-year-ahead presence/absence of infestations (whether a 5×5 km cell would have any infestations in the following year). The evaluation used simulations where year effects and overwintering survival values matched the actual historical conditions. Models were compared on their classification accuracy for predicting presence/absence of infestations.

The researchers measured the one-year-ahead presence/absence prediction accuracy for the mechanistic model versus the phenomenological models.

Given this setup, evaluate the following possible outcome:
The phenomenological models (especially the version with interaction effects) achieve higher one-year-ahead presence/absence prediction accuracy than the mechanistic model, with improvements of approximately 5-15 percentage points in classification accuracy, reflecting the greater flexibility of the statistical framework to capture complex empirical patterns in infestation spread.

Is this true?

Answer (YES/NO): NO